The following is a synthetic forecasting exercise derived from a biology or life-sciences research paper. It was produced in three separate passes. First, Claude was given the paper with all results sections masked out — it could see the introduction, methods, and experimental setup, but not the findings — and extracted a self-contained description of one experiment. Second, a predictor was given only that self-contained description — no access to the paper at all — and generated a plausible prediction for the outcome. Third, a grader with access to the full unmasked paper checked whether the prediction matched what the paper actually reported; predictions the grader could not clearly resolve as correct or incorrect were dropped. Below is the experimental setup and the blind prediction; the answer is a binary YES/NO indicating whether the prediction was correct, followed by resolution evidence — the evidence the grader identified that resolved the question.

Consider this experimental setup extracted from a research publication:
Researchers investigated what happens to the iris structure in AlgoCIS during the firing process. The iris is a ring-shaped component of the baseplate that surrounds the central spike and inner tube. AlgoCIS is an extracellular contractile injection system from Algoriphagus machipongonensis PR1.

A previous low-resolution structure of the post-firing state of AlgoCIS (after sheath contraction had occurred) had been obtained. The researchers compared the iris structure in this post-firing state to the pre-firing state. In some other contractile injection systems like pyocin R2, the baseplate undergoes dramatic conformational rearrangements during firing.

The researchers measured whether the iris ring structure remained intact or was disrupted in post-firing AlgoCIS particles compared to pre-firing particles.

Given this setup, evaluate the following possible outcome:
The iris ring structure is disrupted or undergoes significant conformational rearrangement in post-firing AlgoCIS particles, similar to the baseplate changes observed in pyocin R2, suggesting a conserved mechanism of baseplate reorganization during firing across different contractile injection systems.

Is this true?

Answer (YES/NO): NO